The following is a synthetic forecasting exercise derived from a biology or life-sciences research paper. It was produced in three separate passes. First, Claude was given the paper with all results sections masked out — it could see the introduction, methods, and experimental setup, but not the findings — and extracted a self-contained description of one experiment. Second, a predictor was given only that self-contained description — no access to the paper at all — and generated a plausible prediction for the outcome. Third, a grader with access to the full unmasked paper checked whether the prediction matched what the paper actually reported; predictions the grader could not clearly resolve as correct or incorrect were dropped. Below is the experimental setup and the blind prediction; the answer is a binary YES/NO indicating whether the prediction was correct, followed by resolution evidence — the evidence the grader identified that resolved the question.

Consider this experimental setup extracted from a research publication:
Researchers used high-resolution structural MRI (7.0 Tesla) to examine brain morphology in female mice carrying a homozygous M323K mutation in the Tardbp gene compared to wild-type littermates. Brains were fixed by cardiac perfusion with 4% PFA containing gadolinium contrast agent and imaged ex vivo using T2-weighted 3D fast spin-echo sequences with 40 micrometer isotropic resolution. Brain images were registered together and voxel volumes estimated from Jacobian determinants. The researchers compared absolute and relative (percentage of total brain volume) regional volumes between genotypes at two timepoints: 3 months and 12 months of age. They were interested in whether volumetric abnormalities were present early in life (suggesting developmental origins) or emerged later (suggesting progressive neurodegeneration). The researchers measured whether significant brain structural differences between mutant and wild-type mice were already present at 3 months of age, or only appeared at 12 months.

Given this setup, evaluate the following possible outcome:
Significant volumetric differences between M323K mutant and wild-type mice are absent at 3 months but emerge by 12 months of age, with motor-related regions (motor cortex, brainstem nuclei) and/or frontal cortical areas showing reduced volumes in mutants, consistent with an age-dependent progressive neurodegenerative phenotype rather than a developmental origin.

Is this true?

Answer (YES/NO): NO